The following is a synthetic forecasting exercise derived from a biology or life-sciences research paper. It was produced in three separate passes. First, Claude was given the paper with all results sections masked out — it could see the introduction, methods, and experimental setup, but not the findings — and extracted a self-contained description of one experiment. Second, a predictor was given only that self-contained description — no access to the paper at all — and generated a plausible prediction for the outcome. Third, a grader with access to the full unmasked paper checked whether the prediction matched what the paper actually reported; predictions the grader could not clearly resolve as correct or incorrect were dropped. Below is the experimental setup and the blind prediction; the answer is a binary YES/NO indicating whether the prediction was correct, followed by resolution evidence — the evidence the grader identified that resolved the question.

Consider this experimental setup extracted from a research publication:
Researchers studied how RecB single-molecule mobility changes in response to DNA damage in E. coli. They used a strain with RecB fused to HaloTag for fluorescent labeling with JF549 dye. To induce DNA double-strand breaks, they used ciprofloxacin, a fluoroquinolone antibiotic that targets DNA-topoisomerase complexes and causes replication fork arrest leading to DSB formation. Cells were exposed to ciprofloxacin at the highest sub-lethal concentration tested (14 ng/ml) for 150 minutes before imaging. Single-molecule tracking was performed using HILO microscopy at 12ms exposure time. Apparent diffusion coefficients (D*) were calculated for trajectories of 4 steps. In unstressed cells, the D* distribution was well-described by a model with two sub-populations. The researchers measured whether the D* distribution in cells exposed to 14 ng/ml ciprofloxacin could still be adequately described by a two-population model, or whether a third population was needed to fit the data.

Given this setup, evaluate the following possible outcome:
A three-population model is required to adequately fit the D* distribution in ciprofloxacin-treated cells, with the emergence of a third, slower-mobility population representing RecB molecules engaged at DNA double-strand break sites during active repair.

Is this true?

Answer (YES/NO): YES